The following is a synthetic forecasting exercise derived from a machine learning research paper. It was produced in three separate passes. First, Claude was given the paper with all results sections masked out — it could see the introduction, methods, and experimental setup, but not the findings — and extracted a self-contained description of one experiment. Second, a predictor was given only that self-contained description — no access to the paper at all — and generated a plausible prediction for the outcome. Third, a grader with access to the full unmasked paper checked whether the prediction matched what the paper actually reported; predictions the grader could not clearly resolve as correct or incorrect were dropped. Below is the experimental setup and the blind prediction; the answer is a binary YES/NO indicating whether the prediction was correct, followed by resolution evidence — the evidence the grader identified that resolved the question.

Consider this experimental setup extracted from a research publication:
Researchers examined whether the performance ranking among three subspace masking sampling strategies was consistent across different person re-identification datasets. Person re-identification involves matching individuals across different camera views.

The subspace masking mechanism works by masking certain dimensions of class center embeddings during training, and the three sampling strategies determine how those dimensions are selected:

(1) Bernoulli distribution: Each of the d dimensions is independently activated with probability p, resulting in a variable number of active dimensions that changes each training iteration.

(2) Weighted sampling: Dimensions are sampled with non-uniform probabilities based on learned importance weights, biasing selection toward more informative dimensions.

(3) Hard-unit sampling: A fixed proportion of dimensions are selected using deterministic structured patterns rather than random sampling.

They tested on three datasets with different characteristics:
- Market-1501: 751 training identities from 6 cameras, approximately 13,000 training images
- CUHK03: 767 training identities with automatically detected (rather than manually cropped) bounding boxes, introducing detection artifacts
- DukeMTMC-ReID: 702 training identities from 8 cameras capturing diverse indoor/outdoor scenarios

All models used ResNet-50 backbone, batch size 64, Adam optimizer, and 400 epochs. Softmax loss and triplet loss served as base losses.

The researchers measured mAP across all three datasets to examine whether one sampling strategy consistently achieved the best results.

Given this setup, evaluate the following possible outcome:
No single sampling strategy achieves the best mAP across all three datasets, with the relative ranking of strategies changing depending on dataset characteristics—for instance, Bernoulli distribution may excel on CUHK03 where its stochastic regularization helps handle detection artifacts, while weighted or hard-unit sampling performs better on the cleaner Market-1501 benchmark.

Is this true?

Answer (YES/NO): NO